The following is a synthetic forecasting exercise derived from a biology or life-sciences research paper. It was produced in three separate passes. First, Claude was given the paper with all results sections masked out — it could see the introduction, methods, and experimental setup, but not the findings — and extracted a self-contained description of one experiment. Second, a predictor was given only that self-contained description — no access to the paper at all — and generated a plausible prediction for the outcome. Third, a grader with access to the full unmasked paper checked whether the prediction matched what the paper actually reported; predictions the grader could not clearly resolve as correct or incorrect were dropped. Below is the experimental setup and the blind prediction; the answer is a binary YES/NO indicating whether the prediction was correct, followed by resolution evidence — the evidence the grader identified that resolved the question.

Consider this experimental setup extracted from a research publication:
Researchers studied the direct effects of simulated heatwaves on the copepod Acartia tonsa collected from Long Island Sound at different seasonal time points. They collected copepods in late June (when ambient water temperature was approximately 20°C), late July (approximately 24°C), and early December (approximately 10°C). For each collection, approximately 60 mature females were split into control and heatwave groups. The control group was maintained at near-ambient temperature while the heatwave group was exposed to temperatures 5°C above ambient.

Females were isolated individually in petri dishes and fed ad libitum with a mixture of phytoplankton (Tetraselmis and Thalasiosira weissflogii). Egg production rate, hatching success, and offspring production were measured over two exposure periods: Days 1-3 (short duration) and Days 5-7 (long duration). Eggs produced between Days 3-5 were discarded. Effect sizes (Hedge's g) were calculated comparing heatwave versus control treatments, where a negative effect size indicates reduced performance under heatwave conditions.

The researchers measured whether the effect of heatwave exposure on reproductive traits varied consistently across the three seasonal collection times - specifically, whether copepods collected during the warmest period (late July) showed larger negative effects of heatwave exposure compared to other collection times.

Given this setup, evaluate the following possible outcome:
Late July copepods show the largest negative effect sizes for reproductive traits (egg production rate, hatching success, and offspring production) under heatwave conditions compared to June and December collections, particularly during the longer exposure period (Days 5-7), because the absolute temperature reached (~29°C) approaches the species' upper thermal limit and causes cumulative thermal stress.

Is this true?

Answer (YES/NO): NO